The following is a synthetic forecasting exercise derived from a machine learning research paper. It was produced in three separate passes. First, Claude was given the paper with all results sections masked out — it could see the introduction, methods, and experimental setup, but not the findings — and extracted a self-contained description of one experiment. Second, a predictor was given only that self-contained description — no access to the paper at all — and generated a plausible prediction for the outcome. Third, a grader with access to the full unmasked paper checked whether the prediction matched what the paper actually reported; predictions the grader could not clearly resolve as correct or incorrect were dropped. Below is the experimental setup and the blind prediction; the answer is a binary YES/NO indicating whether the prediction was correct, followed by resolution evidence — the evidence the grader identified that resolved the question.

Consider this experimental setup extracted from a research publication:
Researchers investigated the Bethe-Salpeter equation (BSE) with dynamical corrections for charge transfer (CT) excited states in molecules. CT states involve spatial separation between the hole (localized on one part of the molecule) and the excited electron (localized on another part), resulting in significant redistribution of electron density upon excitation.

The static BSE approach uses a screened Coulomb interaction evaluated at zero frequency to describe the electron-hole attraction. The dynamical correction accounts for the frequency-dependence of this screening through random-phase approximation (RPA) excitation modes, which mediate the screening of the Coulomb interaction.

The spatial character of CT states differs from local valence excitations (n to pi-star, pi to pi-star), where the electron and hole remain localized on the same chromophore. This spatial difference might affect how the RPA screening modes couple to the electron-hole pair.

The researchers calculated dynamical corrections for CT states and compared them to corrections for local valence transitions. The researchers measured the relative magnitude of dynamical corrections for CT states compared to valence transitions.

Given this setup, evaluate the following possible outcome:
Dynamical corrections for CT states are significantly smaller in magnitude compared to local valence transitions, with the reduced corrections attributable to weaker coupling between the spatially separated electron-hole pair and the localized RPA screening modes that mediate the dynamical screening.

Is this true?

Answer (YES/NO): YES